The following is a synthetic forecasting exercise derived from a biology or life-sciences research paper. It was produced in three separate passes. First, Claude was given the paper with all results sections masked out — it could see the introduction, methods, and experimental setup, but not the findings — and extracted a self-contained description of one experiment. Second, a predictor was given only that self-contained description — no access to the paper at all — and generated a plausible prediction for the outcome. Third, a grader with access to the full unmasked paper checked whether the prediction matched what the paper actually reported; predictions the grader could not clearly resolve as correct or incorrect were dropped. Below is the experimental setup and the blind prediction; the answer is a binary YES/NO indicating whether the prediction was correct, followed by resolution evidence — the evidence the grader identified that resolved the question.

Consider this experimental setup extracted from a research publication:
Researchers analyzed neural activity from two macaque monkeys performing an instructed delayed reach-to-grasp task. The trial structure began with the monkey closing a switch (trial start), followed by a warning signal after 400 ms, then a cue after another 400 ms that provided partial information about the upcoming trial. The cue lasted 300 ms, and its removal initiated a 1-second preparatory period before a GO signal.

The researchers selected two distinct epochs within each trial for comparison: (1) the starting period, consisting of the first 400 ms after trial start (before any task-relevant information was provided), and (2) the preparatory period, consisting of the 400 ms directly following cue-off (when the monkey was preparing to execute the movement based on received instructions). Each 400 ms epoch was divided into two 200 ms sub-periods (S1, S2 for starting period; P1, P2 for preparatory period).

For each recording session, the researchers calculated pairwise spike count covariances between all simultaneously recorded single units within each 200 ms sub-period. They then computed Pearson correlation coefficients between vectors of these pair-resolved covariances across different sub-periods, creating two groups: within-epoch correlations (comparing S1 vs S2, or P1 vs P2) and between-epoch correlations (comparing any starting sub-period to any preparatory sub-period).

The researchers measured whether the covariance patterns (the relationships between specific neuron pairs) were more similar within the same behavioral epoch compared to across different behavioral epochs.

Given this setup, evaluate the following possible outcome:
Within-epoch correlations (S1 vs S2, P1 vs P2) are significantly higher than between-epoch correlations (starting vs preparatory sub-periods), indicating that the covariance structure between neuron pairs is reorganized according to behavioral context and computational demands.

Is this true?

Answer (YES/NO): YES